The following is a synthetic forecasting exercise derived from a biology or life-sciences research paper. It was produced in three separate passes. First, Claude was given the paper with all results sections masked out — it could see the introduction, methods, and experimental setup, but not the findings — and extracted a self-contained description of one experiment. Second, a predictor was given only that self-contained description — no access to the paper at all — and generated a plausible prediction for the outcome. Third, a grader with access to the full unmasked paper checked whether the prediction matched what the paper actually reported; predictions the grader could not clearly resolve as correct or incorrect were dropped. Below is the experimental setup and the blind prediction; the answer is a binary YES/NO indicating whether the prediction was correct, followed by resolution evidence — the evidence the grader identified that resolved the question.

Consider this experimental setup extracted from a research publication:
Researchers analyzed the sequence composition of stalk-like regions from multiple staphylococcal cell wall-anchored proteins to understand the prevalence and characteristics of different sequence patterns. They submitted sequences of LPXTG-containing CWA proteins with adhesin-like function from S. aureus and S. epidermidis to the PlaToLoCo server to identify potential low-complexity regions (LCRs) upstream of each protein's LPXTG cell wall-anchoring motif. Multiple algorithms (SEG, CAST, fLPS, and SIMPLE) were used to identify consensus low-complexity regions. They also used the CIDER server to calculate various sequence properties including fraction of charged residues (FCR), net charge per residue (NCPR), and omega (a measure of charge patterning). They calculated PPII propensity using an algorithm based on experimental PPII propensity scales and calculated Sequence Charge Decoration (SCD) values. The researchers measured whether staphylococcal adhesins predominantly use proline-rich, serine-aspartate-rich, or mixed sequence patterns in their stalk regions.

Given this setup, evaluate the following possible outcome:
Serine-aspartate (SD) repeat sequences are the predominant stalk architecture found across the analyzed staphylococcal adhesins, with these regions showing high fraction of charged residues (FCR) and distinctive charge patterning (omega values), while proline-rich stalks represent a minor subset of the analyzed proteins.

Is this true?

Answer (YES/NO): NO